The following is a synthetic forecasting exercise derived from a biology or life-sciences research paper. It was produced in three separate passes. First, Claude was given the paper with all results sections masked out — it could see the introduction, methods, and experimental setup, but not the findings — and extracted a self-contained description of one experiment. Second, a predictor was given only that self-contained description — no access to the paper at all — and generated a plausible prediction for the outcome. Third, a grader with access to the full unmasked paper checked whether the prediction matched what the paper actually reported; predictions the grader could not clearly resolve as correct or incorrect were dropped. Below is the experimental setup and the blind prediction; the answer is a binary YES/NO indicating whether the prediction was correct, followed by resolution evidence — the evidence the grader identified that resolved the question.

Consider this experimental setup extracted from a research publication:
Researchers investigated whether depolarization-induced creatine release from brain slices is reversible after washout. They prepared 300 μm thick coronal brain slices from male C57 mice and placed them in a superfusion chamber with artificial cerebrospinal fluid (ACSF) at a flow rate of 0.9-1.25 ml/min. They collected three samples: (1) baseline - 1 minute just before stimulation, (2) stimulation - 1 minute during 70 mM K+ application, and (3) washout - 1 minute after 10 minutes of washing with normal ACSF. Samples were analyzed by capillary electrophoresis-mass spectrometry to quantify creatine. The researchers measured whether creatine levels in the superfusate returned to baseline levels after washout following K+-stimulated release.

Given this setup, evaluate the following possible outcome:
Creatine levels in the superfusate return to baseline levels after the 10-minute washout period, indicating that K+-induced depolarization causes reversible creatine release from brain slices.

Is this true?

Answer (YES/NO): YES